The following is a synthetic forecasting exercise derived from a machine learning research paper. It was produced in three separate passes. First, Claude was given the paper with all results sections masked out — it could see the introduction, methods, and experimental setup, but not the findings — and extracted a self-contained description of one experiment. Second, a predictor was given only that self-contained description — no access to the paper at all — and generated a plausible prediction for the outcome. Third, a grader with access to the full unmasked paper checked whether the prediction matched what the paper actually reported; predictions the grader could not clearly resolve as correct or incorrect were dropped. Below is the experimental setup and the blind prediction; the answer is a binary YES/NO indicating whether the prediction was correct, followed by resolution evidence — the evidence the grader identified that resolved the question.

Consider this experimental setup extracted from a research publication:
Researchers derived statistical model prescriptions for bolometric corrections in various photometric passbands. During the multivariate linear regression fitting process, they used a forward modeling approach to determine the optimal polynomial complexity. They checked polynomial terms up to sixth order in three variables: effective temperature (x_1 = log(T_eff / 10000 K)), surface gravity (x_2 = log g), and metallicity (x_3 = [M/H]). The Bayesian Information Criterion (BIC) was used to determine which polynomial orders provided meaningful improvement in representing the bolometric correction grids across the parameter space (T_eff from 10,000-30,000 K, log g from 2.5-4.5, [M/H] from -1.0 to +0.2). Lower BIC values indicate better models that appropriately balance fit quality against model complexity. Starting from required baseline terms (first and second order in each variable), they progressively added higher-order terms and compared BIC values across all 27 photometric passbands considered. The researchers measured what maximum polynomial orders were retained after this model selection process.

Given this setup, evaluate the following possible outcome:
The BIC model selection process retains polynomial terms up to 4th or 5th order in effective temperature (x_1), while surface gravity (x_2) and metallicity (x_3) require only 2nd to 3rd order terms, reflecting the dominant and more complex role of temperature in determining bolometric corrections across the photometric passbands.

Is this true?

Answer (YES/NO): NO